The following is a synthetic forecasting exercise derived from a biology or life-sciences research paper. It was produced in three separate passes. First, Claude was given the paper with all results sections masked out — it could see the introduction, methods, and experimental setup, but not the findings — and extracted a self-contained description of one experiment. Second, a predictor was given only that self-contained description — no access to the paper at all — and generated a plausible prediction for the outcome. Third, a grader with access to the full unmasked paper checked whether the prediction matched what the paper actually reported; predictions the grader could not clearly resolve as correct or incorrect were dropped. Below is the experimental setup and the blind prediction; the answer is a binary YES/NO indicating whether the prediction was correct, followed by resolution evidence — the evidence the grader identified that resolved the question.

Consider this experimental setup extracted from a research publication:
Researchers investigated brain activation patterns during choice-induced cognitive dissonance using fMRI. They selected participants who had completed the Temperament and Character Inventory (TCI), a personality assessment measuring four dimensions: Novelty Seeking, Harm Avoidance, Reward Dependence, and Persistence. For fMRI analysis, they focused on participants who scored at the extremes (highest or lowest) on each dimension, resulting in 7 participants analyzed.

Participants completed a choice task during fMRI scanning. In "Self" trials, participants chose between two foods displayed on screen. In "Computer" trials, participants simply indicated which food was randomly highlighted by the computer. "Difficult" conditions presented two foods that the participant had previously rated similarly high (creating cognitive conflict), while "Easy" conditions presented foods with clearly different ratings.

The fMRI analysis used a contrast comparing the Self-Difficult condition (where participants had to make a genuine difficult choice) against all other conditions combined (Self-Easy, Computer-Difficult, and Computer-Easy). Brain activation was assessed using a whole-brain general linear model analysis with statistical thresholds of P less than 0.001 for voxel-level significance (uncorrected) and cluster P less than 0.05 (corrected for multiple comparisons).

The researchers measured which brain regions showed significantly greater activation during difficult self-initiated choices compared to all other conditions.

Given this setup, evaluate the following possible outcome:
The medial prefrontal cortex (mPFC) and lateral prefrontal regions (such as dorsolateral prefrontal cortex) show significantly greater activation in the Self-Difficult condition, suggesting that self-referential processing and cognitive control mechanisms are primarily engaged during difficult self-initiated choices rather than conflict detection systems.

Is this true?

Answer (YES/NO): NO